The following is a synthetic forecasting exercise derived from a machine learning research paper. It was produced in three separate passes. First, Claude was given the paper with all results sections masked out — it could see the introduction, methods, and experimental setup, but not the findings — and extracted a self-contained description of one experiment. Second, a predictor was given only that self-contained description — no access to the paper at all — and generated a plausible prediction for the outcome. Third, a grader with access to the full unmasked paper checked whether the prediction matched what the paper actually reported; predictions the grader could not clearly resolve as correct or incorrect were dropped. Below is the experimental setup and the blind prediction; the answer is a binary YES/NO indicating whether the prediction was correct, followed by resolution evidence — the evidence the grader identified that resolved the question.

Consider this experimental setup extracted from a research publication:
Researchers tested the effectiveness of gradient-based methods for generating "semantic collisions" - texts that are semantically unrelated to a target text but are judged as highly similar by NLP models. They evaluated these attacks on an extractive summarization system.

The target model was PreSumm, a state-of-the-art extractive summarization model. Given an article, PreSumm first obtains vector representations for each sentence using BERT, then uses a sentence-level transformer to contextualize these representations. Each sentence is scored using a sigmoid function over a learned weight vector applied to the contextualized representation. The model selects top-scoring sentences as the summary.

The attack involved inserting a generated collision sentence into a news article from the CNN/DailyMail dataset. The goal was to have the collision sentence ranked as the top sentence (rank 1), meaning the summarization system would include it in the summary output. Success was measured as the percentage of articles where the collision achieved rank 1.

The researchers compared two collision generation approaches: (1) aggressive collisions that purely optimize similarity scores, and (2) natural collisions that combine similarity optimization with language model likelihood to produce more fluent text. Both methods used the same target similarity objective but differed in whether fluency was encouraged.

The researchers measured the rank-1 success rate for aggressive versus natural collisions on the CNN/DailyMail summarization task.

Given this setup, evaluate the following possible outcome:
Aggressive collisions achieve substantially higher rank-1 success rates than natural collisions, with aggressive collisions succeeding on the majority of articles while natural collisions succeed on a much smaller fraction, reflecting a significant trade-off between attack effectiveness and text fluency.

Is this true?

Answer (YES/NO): YES